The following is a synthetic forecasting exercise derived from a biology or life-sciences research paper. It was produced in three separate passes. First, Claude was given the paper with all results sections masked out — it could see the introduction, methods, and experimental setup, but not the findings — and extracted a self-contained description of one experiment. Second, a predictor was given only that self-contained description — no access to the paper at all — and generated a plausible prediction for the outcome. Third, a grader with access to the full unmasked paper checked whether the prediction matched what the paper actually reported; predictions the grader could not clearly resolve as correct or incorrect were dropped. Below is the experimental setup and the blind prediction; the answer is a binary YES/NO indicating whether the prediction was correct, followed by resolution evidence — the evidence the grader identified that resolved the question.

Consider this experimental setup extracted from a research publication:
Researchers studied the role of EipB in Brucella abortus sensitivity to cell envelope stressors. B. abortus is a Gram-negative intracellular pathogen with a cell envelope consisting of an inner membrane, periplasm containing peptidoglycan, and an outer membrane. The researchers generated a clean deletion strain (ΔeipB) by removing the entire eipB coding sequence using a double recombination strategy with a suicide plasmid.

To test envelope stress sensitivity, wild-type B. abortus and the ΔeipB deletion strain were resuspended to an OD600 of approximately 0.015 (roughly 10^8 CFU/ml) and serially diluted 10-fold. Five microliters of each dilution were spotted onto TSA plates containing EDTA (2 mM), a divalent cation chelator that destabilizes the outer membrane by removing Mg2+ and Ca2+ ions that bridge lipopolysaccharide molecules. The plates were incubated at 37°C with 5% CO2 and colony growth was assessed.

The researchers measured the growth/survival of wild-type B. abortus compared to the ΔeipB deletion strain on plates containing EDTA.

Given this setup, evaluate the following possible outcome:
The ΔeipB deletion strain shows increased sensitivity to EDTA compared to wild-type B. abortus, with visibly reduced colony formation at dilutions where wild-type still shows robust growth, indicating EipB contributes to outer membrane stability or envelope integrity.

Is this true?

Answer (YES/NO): YES